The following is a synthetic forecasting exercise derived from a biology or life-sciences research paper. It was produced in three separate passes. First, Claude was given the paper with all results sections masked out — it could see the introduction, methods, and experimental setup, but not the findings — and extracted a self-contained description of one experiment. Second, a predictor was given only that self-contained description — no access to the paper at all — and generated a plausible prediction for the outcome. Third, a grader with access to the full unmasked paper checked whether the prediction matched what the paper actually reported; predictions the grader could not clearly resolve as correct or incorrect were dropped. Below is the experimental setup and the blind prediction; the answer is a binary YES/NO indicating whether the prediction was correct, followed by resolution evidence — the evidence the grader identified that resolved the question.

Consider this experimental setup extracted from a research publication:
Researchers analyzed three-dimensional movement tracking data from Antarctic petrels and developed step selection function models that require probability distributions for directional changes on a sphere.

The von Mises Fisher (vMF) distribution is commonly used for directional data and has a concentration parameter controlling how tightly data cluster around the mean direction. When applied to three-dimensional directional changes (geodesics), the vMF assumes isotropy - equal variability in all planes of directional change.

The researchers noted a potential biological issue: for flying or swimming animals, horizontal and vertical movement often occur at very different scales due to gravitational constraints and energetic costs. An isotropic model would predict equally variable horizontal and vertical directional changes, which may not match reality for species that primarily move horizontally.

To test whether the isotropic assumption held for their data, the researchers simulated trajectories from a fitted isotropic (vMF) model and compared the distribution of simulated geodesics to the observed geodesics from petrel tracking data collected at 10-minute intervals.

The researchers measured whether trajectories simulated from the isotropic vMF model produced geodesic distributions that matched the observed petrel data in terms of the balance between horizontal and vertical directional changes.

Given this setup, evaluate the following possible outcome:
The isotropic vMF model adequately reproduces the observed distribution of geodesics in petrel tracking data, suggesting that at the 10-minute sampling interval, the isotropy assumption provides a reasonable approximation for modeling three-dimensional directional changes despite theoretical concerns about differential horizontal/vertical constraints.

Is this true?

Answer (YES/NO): NO